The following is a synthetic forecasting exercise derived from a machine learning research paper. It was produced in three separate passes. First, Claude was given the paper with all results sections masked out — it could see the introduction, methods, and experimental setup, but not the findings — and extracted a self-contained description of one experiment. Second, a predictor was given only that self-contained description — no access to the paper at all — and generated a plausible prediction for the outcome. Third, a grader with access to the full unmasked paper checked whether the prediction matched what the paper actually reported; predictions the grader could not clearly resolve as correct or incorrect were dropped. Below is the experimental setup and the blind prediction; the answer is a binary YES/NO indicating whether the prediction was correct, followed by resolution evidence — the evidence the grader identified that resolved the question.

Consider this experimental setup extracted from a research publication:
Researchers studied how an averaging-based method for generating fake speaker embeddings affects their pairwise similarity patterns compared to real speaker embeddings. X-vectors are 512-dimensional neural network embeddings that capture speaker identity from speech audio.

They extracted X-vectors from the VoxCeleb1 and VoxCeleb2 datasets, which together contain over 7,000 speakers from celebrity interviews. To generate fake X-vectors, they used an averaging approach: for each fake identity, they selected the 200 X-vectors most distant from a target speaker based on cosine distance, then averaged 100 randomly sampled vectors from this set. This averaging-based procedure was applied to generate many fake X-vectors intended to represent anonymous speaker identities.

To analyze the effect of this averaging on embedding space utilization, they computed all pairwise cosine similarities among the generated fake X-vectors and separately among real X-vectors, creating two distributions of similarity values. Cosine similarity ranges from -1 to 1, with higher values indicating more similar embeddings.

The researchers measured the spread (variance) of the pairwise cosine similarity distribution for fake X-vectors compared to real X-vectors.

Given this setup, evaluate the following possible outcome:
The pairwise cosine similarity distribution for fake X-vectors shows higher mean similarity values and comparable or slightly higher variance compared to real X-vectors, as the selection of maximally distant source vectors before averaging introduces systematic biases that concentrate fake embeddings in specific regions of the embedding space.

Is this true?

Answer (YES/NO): NO